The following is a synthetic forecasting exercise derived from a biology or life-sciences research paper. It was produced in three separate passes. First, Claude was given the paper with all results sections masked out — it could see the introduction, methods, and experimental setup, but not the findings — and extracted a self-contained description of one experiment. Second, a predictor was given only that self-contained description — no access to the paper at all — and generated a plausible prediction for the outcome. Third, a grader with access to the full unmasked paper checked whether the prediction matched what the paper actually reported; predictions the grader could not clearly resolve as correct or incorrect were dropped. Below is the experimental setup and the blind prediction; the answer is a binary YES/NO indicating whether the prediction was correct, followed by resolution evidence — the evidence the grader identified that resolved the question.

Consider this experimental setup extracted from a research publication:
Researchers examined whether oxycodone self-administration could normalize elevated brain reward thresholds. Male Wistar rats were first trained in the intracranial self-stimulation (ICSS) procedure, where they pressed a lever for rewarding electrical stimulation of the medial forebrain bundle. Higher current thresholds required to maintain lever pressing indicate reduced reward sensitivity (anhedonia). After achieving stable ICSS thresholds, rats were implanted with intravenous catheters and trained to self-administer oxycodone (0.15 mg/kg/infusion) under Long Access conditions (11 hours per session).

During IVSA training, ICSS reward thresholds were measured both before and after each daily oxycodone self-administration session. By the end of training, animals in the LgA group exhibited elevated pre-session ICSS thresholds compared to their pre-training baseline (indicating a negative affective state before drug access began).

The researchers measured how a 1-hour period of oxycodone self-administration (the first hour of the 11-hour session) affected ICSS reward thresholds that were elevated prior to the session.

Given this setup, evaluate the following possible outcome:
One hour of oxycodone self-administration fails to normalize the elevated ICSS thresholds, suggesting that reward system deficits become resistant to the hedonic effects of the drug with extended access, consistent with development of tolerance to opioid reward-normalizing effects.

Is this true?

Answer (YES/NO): NO